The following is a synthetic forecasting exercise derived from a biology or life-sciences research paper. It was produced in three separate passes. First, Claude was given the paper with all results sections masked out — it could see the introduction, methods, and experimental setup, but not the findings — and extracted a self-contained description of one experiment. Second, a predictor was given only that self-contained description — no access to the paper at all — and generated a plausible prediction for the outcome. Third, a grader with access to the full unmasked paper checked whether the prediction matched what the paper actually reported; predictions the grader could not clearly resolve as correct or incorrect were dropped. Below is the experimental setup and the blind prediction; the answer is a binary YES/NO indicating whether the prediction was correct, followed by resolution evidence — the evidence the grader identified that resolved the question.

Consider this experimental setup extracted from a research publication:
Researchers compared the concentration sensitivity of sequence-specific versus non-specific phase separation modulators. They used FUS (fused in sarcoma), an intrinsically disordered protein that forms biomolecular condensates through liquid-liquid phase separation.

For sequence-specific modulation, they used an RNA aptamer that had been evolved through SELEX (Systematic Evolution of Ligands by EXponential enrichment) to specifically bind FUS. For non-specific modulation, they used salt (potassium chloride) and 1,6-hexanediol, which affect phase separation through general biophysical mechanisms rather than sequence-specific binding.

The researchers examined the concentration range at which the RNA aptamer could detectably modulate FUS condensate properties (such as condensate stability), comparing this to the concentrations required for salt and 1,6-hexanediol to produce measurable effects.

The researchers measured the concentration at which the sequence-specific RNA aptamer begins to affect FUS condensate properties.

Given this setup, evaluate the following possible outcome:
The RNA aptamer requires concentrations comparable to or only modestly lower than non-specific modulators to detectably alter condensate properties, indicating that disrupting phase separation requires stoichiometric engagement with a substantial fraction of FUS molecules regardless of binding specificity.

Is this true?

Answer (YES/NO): NO